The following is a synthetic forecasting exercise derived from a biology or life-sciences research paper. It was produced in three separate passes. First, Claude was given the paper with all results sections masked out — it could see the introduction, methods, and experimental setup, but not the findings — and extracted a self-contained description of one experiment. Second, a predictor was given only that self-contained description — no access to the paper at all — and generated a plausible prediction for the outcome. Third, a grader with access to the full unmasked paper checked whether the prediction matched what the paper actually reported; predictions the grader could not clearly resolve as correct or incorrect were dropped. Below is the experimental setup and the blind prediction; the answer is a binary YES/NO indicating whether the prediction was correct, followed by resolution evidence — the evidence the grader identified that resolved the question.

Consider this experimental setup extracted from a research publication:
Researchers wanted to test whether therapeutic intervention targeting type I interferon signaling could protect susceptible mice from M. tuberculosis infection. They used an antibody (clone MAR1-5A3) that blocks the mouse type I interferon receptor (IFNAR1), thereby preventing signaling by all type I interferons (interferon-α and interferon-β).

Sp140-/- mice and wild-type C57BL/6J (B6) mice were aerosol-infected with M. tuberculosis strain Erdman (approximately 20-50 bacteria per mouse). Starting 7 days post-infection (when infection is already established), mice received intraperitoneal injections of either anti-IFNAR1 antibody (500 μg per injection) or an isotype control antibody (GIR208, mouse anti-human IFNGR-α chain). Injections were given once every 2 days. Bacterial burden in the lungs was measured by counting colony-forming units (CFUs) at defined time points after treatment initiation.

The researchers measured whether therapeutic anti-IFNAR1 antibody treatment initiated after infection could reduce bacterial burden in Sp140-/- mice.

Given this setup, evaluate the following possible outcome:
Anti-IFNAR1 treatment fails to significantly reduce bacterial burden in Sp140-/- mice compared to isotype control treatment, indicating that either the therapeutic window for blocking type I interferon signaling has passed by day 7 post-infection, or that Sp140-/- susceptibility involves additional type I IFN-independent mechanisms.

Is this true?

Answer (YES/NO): NO